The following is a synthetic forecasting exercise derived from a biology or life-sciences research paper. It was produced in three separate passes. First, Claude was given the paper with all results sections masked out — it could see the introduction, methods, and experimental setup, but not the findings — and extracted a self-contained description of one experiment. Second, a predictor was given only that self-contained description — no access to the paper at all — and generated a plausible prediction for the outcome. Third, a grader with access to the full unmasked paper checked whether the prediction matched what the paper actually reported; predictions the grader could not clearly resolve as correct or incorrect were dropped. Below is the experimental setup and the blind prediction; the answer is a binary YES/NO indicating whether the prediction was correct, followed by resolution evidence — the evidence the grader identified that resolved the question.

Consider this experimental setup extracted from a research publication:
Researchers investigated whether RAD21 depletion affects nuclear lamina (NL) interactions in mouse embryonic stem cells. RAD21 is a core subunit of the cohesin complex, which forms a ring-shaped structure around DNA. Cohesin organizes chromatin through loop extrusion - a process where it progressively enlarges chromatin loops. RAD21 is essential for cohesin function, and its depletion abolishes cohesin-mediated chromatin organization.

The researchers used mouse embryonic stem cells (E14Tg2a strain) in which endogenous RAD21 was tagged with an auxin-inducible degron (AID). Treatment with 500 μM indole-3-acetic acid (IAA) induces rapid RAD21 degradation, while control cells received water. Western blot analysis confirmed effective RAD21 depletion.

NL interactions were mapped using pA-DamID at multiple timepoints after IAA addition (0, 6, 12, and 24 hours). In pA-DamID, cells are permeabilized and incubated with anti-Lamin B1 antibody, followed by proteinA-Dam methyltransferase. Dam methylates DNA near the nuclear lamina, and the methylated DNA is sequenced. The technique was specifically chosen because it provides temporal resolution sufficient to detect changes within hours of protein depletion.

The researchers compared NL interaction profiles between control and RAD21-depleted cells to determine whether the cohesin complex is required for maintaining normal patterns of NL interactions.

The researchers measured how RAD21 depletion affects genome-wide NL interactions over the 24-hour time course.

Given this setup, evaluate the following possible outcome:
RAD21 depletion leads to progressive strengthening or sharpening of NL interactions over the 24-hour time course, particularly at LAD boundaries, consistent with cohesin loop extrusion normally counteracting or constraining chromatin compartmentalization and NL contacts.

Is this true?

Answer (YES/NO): NO